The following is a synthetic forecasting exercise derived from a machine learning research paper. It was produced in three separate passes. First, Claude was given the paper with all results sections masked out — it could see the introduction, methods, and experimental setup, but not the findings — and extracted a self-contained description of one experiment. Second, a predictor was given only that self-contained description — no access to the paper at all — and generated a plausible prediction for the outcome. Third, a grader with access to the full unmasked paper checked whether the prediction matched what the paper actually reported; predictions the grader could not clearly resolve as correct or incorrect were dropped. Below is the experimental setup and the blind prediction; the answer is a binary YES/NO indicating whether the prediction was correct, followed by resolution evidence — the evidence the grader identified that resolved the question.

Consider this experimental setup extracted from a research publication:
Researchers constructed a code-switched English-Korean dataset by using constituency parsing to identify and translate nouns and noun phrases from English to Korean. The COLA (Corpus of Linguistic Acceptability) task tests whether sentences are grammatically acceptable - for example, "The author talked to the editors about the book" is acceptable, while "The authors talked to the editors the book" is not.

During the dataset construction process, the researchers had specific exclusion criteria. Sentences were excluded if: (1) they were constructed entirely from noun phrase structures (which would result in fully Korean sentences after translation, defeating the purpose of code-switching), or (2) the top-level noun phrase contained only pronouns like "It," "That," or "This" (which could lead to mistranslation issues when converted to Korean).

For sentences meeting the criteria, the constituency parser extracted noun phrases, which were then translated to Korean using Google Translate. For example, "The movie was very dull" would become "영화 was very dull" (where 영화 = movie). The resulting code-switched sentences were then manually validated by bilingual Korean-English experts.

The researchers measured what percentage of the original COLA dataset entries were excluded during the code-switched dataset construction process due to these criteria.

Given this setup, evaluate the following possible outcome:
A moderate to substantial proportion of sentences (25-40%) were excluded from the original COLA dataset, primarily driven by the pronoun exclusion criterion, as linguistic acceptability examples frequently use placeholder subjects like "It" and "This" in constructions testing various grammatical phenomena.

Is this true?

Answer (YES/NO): YES